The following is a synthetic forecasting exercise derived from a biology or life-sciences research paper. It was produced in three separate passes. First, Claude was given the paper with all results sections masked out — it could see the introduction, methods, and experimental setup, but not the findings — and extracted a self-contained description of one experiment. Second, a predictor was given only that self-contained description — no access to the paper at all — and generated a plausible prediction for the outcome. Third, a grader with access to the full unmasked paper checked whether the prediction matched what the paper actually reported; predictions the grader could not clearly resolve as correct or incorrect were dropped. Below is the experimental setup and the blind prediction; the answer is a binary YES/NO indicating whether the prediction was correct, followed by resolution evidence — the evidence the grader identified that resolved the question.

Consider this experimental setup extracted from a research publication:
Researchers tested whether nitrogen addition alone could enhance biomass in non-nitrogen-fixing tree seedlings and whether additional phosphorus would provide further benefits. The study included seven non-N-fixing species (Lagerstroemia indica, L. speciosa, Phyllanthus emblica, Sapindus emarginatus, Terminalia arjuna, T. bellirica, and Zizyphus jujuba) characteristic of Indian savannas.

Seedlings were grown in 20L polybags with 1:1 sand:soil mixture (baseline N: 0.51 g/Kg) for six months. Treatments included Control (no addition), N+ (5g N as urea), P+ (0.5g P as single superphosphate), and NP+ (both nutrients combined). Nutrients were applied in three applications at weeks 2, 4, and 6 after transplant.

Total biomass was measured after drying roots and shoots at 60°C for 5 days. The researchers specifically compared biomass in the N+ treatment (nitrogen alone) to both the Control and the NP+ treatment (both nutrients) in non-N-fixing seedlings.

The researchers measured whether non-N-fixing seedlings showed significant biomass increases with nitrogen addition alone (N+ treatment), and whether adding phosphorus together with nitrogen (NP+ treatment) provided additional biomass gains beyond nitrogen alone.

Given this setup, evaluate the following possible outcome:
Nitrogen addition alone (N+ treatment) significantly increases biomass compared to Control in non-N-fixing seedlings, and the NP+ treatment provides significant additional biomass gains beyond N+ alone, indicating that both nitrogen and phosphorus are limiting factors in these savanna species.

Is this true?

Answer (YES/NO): NO